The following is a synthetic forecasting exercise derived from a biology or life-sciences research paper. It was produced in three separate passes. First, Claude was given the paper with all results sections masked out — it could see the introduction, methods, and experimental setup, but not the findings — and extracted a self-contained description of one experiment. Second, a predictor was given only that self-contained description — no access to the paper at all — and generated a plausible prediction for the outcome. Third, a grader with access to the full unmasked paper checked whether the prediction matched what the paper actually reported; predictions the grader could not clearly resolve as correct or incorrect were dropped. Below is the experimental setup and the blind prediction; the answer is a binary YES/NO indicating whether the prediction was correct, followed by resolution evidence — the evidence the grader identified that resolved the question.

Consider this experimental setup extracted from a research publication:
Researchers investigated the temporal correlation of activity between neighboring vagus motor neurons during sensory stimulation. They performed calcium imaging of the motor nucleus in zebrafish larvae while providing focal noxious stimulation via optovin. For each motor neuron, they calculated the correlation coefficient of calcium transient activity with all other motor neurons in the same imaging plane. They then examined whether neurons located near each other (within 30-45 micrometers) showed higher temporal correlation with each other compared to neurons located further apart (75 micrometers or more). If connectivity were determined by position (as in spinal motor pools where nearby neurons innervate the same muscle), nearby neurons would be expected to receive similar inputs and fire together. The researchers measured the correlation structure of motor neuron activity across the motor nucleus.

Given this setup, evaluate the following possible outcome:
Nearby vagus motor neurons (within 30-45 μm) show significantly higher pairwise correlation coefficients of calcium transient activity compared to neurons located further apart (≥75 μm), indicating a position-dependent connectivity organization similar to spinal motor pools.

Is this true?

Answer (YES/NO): NO